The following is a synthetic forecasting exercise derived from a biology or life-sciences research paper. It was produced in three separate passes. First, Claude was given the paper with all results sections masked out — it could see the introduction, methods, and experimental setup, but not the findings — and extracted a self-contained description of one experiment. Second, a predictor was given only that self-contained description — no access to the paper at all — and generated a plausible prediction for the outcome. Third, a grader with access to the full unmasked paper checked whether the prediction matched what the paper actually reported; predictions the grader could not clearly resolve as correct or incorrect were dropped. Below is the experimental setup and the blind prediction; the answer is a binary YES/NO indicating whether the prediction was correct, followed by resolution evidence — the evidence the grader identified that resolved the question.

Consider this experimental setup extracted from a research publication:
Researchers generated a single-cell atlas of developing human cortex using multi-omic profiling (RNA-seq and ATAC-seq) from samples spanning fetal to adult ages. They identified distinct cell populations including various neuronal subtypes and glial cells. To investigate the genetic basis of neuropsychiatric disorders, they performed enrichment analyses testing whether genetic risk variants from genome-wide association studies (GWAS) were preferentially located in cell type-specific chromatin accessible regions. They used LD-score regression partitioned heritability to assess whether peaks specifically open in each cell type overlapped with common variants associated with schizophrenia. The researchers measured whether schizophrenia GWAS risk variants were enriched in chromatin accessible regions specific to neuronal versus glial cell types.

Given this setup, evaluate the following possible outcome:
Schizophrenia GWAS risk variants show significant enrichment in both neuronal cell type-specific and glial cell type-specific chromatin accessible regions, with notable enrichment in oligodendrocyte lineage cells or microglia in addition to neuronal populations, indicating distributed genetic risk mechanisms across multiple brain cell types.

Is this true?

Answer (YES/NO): NO